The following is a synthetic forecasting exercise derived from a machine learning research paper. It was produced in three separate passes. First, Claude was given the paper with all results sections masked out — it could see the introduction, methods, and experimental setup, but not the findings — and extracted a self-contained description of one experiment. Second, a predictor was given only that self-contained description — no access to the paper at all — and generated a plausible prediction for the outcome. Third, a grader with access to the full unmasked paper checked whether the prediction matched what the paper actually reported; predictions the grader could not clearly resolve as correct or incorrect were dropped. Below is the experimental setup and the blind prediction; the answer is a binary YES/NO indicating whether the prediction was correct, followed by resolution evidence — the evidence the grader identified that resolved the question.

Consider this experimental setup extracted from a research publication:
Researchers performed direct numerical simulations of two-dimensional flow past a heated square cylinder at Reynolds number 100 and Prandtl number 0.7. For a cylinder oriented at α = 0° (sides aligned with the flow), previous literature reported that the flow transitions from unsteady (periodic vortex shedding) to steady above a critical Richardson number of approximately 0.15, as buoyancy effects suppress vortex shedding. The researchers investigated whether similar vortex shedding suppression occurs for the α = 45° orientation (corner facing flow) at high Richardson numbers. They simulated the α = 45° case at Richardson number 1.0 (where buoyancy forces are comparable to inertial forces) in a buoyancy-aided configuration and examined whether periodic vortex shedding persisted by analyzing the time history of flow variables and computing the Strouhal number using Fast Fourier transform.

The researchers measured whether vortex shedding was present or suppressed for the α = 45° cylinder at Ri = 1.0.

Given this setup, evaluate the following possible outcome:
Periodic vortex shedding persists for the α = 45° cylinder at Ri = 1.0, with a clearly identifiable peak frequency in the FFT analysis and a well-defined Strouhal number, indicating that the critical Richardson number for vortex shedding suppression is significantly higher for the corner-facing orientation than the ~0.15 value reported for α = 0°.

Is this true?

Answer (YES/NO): NO